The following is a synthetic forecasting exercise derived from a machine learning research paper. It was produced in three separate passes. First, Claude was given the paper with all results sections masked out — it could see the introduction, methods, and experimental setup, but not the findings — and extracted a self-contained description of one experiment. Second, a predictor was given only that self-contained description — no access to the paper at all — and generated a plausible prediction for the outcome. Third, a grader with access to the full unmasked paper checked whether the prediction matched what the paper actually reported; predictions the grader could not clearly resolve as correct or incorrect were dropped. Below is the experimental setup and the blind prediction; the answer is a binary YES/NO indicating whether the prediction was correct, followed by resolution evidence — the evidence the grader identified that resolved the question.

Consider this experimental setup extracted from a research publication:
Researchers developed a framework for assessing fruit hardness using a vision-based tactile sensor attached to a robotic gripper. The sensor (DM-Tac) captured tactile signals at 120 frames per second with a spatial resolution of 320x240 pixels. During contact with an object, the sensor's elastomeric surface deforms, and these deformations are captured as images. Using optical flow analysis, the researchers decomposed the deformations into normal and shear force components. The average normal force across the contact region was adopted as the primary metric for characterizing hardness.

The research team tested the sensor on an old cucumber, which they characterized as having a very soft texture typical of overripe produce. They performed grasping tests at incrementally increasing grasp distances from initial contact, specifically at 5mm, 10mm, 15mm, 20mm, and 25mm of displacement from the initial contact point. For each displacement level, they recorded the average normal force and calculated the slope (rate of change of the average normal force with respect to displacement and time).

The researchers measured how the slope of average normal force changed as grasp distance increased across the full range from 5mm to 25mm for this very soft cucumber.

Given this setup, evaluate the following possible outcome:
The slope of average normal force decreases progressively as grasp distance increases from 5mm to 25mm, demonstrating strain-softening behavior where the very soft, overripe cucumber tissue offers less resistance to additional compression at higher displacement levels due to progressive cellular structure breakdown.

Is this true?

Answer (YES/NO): NO